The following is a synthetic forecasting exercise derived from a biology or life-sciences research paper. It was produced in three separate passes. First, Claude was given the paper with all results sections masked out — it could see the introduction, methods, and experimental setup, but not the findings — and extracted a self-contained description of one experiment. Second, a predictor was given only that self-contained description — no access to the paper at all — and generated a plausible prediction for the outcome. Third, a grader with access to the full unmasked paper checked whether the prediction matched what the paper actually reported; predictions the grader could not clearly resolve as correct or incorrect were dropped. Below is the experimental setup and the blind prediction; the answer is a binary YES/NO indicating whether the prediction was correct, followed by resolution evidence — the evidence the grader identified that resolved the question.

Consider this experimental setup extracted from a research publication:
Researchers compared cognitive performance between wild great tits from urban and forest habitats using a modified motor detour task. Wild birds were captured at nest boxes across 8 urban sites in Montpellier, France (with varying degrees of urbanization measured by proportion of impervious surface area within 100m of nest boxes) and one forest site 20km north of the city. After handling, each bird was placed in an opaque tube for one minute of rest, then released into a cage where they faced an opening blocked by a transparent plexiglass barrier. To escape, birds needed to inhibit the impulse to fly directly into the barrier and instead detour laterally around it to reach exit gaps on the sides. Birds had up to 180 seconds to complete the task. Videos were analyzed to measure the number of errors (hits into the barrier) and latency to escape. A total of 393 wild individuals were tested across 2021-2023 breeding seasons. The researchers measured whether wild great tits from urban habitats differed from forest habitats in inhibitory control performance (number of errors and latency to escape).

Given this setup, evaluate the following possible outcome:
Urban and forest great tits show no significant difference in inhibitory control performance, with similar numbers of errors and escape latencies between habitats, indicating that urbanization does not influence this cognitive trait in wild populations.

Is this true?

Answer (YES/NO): YES